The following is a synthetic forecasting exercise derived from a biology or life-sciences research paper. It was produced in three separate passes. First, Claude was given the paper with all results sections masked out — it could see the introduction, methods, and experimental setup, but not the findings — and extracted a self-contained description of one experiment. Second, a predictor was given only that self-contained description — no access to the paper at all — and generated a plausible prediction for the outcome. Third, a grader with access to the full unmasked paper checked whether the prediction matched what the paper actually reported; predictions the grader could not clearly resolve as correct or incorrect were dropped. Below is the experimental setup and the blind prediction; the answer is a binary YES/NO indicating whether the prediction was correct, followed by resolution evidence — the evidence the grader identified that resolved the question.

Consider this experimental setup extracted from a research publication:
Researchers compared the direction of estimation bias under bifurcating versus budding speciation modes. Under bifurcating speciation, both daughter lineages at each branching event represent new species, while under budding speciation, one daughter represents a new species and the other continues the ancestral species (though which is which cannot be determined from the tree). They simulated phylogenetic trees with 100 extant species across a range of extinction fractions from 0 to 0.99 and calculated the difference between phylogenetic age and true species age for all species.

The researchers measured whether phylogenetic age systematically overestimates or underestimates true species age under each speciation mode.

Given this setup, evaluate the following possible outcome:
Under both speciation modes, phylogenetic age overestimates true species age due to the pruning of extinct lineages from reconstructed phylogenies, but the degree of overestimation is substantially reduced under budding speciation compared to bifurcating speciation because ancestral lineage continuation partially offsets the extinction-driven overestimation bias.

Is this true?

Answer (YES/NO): NO